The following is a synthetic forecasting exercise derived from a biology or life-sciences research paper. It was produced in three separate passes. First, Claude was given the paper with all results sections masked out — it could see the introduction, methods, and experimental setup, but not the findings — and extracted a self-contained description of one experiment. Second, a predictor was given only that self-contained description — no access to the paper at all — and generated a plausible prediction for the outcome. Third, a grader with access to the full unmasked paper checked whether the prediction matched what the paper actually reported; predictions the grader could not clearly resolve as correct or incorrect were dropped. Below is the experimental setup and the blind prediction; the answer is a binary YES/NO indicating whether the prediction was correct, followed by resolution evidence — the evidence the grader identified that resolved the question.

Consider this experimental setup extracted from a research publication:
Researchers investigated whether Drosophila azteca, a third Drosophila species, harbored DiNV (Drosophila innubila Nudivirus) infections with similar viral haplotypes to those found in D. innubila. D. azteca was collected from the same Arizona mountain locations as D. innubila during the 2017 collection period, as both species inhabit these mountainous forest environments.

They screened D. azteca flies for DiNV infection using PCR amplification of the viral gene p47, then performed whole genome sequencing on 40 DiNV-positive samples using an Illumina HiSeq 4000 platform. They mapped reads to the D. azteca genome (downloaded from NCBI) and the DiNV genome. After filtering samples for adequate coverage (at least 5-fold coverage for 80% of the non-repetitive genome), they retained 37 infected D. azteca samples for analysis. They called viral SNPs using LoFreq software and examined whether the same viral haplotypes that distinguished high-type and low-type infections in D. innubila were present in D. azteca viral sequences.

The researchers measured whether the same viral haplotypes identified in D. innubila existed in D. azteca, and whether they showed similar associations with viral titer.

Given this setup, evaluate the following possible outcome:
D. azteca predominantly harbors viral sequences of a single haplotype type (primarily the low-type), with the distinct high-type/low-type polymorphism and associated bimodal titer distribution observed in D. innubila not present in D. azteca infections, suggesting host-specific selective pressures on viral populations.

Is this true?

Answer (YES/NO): NO